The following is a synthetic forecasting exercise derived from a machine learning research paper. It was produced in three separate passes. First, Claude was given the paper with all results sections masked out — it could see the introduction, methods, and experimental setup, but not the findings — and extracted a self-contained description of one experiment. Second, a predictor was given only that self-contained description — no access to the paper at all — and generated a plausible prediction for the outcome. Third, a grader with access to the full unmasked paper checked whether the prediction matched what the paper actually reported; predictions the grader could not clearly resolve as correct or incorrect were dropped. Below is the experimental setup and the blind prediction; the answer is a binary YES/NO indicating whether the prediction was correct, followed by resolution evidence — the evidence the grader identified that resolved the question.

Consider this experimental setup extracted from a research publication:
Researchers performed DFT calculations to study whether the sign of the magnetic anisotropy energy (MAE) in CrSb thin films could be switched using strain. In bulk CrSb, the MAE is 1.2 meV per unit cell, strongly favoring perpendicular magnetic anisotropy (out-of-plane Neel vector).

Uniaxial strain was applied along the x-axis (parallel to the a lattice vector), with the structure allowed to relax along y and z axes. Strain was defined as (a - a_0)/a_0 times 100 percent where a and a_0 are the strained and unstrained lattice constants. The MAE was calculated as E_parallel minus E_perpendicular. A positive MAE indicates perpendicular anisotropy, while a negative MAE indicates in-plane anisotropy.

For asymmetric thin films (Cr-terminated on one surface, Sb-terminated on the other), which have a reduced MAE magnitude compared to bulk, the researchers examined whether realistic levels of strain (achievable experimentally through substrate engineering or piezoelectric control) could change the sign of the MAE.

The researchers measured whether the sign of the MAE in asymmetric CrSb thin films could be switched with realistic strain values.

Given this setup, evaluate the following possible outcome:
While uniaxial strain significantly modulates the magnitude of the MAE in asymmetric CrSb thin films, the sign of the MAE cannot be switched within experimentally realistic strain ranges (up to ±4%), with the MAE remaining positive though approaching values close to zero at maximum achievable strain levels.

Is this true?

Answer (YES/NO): NO